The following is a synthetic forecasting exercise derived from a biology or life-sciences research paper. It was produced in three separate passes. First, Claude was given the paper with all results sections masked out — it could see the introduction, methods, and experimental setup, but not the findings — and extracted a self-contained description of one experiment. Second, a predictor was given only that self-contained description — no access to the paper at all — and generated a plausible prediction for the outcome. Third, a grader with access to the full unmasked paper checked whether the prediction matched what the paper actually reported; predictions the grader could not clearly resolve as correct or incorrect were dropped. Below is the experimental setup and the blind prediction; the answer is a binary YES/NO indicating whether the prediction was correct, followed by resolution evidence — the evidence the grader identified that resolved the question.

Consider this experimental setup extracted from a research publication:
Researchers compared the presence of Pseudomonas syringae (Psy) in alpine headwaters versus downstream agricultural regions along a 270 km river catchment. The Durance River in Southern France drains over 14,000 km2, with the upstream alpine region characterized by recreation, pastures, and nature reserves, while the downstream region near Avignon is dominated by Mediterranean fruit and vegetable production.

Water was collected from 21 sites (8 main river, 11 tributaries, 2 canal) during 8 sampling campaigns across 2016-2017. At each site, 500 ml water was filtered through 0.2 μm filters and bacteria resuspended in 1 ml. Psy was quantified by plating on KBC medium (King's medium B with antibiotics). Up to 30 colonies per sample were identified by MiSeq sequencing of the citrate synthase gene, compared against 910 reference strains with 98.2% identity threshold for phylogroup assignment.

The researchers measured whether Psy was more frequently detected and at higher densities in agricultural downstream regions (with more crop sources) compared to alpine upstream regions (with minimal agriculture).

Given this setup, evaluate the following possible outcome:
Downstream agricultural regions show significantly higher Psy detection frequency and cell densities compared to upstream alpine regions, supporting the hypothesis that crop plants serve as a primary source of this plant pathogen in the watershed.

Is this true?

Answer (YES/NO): NO